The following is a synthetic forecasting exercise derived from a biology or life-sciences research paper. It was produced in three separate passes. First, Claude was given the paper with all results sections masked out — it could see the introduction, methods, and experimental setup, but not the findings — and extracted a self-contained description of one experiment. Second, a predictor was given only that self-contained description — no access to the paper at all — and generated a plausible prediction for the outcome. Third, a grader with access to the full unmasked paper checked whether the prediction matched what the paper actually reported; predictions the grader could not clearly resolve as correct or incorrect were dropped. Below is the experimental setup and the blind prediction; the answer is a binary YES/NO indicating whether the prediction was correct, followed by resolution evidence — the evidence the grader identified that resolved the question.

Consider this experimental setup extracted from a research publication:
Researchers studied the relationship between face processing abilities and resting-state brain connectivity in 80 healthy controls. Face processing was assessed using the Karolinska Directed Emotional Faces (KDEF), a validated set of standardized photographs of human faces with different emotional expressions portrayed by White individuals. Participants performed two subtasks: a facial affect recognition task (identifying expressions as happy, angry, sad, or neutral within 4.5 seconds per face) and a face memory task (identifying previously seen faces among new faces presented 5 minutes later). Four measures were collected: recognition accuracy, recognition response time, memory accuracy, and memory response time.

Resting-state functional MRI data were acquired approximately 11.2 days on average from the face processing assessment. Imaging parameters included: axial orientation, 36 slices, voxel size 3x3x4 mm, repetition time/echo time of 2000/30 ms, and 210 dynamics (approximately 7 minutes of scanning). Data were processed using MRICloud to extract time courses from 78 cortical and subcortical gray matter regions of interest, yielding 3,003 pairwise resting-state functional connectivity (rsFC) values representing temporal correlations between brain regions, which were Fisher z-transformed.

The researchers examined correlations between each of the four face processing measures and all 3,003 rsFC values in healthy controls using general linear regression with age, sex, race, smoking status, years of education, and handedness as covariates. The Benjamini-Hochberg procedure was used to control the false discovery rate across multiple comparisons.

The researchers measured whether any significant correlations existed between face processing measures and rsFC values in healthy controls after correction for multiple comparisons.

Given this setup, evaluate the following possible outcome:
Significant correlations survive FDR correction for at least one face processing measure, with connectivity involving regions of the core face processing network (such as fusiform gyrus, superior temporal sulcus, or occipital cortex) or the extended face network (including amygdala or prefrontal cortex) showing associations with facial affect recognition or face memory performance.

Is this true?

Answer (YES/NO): NO